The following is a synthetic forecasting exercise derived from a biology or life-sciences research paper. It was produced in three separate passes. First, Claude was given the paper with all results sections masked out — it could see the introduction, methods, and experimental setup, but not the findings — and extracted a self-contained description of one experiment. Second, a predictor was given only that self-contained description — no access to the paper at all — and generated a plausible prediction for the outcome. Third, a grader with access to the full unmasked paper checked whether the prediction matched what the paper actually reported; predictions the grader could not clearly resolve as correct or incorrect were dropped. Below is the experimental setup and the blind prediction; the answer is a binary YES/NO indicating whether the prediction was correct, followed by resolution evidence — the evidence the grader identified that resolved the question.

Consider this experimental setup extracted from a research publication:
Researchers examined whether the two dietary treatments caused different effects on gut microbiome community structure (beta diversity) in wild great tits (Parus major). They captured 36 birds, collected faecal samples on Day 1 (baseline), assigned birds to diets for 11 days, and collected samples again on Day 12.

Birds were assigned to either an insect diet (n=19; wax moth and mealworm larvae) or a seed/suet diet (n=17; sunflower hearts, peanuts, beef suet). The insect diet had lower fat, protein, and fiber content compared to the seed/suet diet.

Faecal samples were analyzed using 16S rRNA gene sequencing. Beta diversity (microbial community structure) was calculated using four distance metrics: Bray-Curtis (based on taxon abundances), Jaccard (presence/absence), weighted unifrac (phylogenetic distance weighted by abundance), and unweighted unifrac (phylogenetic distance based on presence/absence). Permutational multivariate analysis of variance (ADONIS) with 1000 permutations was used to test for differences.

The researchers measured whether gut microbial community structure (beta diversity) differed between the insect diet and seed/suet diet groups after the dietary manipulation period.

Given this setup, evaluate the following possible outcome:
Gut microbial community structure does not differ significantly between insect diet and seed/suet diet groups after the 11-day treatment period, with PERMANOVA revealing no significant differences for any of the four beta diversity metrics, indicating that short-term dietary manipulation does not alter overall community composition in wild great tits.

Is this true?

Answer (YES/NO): NO